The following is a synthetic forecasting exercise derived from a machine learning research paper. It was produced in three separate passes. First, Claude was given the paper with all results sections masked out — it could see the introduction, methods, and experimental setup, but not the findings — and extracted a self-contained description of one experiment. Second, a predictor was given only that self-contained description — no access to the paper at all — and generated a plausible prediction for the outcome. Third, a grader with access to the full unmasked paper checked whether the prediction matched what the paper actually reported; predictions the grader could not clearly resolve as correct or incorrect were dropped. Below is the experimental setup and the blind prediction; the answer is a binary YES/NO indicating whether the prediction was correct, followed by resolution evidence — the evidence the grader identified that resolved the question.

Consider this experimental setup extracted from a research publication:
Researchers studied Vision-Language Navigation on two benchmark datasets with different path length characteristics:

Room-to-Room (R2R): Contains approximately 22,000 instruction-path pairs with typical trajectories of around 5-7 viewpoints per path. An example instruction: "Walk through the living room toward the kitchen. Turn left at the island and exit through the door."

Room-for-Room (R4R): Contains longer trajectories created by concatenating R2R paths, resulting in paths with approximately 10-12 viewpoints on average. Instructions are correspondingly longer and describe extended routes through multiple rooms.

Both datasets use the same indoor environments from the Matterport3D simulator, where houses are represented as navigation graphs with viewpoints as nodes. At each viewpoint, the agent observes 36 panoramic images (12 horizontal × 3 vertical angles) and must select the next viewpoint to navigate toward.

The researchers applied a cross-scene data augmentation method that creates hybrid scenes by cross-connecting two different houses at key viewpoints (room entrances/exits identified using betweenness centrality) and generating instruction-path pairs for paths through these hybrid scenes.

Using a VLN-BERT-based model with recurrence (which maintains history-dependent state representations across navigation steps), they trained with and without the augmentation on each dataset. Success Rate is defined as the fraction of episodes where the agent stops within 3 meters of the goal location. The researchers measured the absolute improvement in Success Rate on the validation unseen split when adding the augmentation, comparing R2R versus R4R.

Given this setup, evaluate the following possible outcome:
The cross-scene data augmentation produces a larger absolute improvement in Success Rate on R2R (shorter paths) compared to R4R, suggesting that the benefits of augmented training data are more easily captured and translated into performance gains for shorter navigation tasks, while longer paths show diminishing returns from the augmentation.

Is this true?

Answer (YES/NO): NO